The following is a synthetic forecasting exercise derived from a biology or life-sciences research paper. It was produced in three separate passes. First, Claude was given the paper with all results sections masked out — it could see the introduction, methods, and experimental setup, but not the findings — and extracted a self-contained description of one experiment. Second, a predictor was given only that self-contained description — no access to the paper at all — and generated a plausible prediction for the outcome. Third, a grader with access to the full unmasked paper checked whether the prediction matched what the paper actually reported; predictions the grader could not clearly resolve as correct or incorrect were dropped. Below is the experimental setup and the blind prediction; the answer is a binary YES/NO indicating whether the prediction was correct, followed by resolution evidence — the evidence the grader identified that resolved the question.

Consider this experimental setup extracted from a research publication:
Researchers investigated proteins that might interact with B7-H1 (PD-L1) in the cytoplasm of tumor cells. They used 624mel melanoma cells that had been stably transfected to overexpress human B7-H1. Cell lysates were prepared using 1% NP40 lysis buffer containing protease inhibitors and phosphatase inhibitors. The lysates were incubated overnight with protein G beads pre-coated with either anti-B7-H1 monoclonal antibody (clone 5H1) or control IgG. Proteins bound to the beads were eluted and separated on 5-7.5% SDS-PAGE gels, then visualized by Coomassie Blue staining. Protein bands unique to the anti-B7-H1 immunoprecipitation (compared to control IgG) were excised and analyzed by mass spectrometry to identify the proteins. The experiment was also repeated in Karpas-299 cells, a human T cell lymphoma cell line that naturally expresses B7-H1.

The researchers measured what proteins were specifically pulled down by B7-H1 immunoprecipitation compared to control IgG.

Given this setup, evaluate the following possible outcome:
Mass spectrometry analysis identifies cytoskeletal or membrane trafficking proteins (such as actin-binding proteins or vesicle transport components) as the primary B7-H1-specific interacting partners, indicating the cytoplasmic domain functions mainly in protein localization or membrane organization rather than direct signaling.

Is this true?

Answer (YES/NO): NO